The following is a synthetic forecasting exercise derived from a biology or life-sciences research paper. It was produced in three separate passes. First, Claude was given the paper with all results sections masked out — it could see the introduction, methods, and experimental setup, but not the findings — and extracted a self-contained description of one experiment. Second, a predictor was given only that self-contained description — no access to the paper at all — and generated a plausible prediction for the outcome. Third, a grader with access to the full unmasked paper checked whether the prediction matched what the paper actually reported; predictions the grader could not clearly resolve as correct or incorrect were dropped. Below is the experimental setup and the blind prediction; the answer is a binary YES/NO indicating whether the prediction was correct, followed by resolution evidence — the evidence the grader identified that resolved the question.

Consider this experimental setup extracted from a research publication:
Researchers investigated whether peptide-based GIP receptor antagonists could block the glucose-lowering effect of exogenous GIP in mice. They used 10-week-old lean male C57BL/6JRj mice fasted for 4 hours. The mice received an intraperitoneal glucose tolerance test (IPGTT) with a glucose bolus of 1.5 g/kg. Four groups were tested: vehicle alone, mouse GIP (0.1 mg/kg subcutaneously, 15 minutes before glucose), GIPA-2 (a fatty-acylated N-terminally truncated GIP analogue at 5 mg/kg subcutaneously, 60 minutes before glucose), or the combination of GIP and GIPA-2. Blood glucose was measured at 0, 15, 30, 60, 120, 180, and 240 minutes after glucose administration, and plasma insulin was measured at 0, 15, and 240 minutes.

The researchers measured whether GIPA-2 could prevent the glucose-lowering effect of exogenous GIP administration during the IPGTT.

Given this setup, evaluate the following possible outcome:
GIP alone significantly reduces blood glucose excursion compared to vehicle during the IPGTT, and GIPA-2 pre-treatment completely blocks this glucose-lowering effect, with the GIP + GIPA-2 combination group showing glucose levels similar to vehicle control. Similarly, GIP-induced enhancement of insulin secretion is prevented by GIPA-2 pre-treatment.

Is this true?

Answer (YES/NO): NO